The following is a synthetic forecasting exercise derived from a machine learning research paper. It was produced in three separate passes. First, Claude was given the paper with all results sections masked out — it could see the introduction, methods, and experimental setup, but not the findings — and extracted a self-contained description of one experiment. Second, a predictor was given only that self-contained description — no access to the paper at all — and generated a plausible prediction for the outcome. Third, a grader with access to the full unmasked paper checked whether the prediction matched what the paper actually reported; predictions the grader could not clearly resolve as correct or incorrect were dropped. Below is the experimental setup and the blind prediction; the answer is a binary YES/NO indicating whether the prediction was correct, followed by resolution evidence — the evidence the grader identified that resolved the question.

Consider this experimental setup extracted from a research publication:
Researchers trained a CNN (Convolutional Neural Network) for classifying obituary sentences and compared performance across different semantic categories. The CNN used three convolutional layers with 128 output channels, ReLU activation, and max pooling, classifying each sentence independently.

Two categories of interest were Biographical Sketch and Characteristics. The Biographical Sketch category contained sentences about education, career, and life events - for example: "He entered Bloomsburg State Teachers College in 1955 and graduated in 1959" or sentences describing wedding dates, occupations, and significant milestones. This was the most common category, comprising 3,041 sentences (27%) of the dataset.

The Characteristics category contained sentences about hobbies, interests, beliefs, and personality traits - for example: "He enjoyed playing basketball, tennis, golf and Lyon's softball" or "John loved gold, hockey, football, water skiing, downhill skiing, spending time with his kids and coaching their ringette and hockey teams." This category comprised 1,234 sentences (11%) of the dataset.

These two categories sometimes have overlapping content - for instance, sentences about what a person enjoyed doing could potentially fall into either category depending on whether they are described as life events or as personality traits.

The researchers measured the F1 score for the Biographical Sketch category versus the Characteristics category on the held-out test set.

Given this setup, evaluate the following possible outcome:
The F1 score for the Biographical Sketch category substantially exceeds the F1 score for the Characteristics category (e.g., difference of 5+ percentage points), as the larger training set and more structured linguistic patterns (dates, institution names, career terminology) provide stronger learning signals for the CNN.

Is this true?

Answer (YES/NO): YES